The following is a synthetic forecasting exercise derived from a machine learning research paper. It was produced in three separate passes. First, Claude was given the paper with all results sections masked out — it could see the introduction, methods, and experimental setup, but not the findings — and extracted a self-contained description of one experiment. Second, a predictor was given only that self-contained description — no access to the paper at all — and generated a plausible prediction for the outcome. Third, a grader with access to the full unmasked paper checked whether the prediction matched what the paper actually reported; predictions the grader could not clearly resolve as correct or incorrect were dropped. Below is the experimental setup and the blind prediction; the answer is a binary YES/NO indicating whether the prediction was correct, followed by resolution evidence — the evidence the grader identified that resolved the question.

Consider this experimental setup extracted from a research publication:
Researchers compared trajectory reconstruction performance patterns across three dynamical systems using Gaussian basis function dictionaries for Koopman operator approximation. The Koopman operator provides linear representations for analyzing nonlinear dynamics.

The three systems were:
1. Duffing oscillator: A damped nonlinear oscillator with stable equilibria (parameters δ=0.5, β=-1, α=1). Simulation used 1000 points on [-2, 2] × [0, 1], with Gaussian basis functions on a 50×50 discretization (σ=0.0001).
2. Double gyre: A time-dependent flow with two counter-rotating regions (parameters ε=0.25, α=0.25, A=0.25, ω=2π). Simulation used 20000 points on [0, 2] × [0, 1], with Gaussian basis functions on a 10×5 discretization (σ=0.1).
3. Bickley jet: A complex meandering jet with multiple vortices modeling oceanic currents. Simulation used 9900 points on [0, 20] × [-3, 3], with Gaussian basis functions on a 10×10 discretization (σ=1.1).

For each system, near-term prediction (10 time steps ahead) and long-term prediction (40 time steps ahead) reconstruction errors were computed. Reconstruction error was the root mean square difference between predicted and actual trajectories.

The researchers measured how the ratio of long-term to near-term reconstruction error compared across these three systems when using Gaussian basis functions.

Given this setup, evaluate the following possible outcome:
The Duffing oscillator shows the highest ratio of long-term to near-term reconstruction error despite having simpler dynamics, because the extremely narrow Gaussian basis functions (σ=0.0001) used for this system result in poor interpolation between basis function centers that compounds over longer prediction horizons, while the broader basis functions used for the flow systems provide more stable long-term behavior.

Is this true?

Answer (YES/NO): NO